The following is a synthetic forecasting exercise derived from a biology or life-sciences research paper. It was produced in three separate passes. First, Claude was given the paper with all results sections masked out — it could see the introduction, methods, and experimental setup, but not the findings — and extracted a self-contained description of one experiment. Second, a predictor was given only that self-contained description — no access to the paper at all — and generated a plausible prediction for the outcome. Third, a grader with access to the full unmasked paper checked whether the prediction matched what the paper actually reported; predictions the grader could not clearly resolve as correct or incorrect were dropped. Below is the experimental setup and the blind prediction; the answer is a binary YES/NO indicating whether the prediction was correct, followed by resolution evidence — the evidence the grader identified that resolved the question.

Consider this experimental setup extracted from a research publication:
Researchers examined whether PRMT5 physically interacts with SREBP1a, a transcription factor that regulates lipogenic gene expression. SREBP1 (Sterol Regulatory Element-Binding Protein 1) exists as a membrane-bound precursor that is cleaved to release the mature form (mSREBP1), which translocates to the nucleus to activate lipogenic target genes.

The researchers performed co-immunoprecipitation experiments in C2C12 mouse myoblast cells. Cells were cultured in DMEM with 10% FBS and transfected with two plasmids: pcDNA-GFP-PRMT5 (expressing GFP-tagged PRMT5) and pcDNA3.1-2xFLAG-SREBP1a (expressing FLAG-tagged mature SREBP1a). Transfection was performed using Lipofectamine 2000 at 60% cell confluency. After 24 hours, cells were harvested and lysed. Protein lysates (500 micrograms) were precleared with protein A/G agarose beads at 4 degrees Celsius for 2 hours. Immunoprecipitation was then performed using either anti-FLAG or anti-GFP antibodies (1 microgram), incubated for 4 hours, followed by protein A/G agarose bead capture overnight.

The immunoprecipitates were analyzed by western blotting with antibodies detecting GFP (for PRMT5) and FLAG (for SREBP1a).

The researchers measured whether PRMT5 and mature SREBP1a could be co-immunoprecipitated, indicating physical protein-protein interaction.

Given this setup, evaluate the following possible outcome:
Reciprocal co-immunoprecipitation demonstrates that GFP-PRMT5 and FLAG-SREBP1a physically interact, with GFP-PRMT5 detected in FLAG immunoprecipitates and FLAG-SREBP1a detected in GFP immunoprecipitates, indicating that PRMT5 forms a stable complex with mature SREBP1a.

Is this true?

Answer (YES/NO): YES